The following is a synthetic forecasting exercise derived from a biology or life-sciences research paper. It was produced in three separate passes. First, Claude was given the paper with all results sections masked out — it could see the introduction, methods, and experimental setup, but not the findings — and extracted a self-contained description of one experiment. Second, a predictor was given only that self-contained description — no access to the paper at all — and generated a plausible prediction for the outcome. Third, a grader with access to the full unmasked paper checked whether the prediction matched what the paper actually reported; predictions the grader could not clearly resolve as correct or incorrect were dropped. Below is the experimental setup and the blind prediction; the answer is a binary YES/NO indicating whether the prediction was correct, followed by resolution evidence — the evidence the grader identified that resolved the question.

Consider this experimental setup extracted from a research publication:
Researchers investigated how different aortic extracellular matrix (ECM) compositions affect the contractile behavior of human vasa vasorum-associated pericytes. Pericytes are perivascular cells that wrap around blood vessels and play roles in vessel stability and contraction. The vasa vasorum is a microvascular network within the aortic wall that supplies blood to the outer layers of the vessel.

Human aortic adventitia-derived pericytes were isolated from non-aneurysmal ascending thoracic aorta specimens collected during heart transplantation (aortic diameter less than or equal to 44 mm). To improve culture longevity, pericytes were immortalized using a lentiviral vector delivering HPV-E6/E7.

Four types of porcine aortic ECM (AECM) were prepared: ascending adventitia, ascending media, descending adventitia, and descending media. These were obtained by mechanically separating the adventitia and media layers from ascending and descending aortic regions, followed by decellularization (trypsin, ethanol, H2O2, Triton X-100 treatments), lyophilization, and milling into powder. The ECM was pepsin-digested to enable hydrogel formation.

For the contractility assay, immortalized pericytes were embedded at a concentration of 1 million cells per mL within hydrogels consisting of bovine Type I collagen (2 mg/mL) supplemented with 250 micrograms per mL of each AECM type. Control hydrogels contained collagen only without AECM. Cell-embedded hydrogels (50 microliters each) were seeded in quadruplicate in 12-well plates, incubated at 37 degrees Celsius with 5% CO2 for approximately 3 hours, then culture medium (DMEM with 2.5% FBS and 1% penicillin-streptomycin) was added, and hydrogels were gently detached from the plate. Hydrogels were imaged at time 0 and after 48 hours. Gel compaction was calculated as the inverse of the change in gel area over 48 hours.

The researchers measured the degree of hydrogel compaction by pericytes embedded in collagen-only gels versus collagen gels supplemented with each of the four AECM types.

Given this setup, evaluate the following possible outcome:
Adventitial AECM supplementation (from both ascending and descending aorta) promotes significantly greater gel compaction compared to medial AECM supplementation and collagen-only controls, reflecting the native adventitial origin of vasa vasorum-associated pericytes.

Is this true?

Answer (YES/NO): NO